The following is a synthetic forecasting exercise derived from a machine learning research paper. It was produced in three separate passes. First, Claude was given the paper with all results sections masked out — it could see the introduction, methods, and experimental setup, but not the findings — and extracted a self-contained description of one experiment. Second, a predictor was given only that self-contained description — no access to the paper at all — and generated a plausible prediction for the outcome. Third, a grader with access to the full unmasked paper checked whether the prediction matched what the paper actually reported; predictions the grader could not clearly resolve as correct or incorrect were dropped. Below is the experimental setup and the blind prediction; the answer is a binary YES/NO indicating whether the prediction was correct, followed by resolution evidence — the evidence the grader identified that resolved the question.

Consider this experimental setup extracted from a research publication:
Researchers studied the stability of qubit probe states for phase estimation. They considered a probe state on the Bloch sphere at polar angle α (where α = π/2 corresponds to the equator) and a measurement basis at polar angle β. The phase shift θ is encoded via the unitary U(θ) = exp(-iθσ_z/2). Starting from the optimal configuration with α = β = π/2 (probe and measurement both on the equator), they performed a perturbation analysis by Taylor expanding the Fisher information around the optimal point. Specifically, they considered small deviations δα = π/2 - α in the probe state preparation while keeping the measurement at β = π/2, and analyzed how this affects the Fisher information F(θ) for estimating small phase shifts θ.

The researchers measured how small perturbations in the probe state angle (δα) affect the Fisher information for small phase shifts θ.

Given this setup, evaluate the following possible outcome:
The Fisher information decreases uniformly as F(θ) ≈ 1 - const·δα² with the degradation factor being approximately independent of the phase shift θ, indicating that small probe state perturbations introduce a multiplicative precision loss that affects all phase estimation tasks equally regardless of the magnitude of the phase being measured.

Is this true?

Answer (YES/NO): NO